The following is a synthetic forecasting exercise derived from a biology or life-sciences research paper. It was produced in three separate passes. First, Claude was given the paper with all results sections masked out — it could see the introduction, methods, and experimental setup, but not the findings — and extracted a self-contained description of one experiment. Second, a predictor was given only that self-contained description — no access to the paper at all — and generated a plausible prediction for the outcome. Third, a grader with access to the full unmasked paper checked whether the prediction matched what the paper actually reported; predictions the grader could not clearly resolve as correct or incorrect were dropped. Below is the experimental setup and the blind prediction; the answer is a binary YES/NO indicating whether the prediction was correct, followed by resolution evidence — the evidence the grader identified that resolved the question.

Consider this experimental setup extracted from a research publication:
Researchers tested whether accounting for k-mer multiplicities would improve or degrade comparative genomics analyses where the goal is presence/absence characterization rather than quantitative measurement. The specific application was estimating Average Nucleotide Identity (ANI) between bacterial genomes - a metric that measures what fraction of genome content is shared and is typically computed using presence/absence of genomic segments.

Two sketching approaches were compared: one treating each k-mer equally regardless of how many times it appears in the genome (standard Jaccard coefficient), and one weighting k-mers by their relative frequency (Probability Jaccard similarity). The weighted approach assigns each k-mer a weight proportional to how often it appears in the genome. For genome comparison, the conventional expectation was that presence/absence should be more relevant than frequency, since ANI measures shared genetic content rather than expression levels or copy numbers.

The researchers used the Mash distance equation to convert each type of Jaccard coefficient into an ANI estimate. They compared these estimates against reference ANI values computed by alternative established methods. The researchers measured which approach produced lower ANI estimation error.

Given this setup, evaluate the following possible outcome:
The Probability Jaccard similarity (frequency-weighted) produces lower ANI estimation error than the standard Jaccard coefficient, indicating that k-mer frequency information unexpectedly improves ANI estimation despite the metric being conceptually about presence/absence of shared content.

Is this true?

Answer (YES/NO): YES